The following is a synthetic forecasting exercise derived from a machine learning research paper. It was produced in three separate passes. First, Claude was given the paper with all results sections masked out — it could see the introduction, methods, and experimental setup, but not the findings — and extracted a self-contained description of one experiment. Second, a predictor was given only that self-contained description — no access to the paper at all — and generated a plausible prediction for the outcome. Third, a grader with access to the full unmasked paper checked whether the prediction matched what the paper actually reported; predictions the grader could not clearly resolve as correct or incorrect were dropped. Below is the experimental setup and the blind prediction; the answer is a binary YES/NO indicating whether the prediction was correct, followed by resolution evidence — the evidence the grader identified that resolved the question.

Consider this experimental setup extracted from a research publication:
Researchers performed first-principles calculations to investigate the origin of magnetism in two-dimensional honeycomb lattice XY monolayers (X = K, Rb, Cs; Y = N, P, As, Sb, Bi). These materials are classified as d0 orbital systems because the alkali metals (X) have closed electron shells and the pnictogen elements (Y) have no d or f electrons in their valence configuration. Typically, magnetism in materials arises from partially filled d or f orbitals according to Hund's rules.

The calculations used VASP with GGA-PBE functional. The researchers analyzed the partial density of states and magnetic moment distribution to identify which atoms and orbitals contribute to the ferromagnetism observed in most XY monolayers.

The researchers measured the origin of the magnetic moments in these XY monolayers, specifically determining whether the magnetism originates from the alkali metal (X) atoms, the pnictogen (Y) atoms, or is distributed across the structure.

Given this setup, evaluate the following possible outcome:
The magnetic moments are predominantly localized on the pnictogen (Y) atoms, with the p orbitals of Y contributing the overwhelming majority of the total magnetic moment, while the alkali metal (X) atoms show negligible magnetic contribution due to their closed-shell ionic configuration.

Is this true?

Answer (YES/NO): YES